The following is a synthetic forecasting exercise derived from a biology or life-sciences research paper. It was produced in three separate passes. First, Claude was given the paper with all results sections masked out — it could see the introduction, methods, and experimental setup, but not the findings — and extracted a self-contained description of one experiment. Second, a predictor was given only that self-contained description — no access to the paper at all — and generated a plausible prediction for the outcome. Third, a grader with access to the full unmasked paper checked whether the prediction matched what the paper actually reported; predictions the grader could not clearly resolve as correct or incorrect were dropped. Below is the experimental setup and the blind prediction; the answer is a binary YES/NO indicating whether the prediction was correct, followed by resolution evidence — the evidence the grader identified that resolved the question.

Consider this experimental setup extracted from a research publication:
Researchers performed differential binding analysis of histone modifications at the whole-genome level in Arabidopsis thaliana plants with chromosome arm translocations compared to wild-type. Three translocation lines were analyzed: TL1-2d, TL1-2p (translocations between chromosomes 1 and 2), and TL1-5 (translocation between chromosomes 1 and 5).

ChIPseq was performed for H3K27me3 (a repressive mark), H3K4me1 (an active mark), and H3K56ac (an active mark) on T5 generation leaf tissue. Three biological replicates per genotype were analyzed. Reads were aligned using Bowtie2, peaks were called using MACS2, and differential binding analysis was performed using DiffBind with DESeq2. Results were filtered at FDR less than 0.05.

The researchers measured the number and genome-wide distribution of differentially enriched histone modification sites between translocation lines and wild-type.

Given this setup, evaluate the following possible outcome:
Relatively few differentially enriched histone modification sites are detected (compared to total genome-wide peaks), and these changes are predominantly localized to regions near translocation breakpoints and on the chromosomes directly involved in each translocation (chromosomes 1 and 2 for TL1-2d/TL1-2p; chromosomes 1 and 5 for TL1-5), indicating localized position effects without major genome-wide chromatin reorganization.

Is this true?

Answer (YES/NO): NO